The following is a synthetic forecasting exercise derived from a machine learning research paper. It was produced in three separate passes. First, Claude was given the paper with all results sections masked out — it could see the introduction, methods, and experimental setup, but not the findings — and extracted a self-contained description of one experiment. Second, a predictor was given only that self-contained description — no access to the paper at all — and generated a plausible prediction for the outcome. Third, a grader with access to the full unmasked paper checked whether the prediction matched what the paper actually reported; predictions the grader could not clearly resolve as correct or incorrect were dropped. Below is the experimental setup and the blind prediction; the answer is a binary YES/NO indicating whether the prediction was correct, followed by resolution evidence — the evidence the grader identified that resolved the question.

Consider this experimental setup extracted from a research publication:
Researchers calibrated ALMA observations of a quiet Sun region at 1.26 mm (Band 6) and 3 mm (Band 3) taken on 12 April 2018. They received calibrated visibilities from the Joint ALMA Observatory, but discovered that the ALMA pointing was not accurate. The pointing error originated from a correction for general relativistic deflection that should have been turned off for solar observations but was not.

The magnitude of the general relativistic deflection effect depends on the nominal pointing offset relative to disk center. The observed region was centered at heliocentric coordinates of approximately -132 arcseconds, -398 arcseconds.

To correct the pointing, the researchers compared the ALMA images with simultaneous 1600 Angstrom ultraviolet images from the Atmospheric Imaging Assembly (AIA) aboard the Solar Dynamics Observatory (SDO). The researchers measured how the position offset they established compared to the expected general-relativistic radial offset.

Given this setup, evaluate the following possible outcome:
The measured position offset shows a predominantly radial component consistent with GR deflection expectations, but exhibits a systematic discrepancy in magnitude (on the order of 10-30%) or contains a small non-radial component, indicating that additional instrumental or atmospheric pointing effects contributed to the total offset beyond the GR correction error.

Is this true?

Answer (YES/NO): NO